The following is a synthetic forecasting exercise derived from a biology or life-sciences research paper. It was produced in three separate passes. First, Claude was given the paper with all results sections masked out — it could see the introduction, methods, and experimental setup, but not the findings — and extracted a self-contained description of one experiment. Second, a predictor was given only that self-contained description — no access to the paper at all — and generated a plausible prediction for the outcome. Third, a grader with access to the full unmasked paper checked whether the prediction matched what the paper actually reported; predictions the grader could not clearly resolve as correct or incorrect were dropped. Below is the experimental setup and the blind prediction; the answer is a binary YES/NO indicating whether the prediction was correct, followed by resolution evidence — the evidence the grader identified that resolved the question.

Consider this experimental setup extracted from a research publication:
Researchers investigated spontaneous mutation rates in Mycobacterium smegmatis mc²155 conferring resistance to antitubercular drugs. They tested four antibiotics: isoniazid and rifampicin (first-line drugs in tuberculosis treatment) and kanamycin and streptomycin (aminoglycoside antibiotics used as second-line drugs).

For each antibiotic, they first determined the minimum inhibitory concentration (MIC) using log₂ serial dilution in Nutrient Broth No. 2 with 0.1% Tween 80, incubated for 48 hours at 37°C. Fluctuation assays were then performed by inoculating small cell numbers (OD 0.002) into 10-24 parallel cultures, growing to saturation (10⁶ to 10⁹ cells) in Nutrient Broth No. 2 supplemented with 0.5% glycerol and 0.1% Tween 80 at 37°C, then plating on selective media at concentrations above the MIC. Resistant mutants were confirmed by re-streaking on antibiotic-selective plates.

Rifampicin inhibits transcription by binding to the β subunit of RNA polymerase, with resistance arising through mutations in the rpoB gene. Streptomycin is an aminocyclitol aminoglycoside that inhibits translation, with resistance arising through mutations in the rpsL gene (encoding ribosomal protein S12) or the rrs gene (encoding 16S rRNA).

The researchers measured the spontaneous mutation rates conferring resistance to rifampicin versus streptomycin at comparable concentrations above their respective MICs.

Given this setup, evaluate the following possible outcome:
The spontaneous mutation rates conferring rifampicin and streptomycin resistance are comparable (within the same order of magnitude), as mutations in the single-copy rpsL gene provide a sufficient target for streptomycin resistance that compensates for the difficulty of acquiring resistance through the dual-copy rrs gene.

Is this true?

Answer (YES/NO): YES